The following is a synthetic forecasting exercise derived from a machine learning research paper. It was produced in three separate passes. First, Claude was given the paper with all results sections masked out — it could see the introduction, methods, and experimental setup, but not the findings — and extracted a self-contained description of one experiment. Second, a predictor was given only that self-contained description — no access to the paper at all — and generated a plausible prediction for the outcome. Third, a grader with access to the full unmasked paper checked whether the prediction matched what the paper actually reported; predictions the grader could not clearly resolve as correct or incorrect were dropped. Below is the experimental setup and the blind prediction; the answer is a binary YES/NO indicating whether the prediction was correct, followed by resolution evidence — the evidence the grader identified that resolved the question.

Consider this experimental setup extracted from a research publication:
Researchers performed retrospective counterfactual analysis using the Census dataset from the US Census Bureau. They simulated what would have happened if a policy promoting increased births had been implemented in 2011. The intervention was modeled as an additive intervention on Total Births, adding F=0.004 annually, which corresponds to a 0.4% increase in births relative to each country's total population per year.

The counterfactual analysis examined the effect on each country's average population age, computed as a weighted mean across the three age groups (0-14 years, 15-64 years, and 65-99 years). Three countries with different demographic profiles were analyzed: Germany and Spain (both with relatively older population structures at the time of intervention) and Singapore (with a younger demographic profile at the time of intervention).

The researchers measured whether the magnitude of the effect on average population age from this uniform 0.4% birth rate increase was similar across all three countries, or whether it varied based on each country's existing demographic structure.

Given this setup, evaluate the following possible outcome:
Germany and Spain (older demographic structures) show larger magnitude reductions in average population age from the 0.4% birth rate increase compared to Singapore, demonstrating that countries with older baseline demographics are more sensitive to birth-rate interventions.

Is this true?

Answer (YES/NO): YES